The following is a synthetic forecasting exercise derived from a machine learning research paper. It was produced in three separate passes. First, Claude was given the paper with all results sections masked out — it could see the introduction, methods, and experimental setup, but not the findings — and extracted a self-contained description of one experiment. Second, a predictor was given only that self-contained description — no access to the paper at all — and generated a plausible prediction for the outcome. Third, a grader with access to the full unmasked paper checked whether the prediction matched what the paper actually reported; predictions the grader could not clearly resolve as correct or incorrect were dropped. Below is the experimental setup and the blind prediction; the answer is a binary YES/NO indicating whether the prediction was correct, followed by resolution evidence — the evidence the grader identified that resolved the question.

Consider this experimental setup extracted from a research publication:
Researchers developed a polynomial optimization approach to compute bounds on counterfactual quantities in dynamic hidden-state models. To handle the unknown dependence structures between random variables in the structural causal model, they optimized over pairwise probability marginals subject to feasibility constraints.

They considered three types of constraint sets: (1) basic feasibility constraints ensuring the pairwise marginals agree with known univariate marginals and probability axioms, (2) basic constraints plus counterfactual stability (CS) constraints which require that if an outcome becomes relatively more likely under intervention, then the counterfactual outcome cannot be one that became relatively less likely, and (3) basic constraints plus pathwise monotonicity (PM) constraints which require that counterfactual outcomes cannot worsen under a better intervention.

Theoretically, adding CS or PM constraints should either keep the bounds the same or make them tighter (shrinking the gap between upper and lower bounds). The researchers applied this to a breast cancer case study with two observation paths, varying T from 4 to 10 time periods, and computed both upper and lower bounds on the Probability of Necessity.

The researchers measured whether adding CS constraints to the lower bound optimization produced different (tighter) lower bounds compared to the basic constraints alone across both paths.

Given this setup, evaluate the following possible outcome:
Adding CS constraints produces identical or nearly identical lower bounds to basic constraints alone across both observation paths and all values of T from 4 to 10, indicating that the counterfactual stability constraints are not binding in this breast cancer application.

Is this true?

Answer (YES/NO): YES